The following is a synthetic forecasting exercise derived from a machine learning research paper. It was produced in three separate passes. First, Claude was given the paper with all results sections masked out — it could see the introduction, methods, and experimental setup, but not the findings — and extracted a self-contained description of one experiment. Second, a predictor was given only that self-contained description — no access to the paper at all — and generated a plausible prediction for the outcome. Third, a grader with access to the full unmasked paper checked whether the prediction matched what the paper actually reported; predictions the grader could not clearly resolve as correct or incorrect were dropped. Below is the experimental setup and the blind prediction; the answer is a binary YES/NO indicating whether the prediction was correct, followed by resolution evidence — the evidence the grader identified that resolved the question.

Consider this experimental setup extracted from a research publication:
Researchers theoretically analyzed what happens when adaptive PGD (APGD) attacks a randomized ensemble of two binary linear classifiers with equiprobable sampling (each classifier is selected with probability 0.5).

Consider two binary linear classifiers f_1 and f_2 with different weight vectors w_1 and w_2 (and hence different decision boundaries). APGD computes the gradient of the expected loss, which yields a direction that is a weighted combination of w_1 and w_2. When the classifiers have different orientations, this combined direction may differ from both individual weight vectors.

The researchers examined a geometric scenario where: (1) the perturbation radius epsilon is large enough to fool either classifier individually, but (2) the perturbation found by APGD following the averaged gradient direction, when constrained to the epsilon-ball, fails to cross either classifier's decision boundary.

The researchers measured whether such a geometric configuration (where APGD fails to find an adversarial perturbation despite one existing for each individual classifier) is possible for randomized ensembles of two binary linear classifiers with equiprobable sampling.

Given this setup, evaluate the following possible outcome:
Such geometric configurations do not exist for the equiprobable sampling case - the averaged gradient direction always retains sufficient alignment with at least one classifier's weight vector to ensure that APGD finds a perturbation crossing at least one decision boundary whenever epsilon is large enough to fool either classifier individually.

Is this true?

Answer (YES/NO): NO